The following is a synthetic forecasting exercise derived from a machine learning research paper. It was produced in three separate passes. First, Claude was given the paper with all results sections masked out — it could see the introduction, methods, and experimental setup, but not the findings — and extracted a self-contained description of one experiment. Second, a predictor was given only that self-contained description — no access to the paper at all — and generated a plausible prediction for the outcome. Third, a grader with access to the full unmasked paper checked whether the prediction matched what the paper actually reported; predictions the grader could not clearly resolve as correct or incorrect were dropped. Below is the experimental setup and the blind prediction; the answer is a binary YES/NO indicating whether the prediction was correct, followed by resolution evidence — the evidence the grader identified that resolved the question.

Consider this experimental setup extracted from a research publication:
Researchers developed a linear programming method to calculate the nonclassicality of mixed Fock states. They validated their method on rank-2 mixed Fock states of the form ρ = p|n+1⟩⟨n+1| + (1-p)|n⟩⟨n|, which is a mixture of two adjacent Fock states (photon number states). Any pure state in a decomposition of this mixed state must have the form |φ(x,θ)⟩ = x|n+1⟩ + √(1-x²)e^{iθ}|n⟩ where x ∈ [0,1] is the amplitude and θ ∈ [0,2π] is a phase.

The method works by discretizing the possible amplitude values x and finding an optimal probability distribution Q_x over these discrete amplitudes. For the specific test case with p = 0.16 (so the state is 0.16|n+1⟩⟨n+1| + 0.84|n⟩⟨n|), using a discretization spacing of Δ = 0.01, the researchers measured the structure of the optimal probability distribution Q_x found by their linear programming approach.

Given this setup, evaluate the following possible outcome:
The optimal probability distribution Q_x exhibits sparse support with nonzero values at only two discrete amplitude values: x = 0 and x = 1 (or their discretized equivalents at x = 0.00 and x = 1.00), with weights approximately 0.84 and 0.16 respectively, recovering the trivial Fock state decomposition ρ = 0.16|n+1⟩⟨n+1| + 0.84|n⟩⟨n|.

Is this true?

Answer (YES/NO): NO